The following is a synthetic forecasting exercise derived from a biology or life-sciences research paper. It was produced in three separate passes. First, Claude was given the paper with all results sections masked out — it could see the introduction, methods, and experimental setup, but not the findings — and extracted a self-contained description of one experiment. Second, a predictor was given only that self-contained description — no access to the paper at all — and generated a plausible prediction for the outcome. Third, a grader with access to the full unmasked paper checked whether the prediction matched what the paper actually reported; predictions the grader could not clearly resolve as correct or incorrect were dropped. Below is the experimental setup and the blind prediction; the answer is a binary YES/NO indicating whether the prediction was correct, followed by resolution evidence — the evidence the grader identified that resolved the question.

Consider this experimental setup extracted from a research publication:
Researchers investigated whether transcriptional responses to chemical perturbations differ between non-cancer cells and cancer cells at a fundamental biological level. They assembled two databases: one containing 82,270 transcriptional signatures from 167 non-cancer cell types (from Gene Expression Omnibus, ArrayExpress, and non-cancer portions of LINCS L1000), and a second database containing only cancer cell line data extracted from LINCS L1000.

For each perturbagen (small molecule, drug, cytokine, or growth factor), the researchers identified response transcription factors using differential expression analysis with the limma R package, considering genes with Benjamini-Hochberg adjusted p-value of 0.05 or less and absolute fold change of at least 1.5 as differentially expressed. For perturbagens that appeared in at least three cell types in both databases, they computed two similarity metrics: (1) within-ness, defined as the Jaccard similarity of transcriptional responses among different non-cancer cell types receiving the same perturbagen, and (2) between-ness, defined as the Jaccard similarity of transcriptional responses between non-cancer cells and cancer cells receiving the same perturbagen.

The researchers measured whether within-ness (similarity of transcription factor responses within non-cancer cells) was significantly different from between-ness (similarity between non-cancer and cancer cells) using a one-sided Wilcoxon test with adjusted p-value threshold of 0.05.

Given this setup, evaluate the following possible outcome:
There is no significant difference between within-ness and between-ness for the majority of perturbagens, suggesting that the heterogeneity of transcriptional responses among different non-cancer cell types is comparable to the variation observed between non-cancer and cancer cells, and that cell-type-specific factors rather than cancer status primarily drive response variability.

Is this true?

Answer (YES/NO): NO